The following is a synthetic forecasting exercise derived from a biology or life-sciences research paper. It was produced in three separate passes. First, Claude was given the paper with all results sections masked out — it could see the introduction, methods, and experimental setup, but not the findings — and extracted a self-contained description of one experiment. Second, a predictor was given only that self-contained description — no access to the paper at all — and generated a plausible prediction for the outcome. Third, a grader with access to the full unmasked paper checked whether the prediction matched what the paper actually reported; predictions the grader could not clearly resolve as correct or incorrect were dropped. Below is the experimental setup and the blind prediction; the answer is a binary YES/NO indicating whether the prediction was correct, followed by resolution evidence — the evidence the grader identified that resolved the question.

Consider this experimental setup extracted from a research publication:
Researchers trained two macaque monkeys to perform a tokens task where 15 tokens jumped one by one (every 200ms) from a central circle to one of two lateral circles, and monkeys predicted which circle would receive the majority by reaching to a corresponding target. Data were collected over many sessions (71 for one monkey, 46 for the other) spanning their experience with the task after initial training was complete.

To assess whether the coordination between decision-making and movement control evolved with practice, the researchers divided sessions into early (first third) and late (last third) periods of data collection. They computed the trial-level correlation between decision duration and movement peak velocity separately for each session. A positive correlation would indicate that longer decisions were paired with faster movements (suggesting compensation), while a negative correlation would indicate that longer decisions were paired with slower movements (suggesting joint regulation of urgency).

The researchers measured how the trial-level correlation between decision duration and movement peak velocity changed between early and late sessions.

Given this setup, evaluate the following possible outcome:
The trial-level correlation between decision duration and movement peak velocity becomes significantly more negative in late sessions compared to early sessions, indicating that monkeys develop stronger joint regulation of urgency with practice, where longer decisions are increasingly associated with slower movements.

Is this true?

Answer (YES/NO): NO